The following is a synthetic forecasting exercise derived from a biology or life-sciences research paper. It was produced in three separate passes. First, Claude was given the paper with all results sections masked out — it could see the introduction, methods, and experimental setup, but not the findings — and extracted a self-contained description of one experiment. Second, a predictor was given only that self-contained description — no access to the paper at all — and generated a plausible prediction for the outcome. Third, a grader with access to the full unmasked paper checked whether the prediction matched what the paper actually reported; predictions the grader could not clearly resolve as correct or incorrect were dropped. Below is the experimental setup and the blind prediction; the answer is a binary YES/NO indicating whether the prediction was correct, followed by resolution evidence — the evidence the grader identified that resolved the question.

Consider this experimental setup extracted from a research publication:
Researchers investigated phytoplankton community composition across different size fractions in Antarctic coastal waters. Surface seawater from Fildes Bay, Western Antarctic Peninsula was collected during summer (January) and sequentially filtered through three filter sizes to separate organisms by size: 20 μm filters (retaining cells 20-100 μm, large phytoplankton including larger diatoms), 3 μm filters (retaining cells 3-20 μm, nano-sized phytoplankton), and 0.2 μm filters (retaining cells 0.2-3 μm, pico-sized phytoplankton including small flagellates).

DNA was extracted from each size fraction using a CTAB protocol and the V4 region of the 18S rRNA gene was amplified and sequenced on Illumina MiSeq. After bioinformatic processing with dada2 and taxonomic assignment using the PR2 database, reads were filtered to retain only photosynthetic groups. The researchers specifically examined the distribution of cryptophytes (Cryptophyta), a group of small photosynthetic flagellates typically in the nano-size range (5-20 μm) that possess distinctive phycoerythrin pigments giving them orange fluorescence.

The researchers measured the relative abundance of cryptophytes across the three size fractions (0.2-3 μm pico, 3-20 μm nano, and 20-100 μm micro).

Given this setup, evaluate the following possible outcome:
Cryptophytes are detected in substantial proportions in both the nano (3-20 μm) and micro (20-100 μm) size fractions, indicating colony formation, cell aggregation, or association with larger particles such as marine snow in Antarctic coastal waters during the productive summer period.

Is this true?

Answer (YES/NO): NO